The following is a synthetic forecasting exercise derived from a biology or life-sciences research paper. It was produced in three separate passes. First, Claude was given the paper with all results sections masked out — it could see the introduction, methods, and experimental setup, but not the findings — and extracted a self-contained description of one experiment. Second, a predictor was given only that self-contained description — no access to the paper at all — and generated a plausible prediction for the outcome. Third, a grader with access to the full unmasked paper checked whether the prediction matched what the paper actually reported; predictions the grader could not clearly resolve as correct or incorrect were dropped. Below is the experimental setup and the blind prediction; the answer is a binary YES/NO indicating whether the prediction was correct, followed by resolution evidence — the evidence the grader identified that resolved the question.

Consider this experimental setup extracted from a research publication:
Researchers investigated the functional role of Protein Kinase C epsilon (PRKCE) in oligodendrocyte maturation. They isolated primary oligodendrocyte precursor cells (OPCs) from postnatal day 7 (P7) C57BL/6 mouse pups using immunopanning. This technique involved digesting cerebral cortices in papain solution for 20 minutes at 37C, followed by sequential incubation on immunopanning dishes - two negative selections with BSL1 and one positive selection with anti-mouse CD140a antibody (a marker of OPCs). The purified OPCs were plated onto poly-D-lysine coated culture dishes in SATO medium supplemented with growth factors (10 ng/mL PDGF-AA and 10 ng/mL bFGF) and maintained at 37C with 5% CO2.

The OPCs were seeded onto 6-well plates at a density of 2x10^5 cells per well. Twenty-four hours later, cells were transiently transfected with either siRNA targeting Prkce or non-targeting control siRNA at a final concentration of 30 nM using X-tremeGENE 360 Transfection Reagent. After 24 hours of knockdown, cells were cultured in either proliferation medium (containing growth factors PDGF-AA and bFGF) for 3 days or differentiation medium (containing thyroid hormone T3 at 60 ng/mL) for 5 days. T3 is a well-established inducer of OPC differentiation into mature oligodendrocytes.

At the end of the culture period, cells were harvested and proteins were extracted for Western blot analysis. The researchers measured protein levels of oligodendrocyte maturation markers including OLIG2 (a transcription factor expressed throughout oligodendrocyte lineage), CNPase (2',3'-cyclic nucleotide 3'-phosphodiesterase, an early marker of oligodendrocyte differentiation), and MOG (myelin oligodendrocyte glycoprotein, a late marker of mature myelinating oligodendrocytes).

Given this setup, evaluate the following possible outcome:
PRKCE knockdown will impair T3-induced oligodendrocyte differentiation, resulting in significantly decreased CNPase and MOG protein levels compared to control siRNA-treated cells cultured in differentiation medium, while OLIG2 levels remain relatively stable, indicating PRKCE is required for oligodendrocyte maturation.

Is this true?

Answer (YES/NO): NO